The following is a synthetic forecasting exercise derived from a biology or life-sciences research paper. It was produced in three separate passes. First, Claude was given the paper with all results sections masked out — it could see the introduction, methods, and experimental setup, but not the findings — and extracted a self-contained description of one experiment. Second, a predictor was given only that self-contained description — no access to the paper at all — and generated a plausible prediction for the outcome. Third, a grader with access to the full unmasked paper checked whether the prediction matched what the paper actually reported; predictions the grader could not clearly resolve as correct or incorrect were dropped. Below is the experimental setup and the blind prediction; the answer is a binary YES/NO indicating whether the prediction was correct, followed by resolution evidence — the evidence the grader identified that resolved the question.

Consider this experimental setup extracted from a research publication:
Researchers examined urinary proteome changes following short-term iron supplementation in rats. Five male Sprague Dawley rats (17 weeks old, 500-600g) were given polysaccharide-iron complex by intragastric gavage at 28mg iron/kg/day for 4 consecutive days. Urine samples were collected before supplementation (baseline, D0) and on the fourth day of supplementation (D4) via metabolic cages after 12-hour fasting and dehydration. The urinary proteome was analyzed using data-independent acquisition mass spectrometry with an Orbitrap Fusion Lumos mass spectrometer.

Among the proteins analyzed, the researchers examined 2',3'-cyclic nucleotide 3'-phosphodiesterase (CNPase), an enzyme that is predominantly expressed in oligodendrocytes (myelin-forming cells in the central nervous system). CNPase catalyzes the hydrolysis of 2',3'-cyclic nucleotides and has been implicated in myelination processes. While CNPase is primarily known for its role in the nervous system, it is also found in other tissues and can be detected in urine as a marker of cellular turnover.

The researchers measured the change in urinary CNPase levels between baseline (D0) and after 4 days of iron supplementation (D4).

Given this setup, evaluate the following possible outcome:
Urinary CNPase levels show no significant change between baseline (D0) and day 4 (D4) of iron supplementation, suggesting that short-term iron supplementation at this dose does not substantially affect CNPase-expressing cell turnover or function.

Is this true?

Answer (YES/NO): NO